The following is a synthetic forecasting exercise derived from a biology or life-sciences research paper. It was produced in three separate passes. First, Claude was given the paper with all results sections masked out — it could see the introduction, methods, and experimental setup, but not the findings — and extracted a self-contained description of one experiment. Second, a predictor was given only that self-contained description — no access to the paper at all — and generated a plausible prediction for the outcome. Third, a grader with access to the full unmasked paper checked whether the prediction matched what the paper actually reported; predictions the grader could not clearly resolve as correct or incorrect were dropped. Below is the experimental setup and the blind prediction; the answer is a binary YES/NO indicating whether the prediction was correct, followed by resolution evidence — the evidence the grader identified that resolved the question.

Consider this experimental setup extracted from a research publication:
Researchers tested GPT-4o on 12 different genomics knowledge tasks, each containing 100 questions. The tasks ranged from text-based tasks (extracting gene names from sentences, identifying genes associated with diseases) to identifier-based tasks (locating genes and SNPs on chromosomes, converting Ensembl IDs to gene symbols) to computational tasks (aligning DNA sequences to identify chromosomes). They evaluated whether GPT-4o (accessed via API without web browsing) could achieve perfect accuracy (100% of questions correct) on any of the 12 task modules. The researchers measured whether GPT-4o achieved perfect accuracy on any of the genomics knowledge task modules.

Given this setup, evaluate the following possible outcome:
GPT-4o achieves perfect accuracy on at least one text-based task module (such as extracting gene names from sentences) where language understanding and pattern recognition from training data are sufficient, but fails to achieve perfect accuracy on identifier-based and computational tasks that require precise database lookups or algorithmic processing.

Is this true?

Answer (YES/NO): NO